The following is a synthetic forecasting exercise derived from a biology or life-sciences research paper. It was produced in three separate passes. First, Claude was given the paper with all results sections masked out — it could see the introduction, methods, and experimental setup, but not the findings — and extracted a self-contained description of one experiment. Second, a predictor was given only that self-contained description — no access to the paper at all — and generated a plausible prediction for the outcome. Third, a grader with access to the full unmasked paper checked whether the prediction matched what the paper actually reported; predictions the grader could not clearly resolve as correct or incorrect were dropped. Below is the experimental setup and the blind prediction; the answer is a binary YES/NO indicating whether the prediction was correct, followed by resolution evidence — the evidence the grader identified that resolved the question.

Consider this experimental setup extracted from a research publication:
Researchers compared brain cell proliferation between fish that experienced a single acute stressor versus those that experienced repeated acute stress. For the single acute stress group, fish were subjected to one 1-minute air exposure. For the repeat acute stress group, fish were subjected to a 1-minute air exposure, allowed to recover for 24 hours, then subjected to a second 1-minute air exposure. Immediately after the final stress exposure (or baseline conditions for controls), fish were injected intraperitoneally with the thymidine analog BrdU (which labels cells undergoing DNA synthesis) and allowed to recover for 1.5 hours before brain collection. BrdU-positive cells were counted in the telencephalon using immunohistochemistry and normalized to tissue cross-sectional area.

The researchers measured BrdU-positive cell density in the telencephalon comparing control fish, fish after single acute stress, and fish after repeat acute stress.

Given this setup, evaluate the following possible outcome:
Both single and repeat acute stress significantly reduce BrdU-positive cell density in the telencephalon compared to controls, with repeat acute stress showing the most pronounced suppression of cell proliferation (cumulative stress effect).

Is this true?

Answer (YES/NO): NO